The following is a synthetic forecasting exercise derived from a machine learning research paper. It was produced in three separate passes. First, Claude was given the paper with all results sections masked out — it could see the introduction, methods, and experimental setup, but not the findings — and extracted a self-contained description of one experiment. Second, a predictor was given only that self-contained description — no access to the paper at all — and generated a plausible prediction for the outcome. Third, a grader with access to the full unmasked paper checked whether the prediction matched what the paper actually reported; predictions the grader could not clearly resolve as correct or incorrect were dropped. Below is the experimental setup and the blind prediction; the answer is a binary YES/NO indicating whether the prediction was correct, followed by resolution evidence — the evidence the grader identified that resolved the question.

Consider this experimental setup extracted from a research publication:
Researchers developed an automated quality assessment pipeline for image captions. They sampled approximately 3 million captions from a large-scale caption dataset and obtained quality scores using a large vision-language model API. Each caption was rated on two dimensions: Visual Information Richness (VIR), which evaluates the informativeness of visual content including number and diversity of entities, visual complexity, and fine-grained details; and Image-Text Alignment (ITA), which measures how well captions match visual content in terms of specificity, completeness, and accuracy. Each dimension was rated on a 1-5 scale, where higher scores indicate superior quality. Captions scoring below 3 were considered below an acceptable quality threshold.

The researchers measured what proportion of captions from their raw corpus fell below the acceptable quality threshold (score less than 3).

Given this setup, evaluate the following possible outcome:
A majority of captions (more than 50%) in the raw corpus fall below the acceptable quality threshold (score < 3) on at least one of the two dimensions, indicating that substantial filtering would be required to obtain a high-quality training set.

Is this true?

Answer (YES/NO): NO